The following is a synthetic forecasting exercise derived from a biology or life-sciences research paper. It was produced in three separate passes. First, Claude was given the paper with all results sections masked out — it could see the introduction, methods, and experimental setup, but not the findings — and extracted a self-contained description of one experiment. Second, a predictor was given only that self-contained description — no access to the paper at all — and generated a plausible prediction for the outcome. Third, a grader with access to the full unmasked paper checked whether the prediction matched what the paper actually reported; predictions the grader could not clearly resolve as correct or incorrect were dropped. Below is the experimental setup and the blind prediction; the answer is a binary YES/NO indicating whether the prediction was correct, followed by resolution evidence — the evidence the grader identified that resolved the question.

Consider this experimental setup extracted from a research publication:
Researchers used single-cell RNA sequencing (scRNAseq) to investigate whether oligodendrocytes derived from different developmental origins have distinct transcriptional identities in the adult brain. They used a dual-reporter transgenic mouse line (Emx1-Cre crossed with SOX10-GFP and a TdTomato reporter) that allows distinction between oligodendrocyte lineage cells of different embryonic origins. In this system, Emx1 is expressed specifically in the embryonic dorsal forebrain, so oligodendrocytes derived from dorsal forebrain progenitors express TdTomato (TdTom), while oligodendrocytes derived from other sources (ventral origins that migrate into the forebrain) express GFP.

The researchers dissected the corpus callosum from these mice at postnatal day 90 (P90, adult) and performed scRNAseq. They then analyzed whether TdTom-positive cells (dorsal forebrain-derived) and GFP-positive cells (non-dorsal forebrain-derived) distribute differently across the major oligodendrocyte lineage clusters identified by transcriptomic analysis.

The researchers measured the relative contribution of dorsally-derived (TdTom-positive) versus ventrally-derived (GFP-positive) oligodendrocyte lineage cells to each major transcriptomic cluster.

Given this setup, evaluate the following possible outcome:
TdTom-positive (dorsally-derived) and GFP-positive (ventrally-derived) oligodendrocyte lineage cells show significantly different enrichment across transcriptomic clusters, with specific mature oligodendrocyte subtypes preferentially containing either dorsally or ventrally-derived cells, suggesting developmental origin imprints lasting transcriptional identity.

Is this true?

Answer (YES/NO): NO